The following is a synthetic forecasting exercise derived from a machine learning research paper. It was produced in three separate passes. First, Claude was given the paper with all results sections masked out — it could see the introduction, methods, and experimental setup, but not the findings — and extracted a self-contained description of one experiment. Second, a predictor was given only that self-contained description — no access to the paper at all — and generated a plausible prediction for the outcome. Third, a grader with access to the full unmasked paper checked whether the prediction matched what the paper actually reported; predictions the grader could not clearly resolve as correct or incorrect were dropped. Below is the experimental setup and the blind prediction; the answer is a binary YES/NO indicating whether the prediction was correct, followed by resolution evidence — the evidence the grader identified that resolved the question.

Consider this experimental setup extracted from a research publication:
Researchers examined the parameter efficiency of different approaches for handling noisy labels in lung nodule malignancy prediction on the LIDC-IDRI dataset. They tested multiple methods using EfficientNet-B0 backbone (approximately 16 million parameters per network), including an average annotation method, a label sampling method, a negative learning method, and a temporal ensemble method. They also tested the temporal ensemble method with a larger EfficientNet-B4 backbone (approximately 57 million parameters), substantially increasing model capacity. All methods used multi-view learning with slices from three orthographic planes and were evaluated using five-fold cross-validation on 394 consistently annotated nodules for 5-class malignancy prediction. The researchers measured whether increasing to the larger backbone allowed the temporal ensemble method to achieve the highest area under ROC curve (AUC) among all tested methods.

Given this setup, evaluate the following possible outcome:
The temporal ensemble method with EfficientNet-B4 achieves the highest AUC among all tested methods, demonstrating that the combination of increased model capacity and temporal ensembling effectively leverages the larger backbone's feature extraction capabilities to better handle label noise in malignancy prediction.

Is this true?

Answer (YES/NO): NO